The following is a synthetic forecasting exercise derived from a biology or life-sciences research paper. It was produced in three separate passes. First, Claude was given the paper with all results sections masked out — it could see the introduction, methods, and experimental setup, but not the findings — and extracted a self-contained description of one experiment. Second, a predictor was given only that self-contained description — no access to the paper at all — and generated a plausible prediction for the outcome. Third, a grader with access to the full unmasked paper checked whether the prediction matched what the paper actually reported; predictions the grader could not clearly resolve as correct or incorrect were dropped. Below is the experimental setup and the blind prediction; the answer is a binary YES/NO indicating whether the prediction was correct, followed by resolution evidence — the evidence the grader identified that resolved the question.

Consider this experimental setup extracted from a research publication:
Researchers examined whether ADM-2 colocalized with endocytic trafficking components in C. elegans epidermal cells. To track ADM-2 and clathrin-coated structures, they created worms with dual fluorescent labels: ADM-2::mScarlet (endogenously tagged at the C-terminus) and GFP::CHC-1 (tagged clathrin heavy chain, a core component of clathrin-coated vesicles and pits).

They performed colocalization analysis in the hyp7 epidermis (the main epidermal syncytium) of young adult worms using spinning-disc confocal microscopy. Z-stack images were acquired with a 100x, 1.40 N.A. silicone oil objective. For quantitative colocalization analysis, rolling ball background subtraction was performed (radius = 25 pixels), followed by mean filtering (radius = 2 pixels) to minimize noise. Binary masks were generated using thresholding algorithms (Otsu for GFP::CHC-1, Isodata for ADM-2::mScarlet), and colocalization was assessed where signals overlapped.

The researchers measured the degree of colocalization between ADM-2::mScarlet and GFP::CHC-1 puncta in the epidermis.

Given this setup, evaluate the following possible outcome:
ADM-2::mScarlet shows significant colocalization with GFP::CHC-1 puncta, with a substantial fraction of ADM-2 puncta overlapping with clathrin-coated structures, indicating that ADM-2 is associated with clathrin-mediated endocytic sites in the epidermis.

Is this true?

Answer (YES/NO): NO